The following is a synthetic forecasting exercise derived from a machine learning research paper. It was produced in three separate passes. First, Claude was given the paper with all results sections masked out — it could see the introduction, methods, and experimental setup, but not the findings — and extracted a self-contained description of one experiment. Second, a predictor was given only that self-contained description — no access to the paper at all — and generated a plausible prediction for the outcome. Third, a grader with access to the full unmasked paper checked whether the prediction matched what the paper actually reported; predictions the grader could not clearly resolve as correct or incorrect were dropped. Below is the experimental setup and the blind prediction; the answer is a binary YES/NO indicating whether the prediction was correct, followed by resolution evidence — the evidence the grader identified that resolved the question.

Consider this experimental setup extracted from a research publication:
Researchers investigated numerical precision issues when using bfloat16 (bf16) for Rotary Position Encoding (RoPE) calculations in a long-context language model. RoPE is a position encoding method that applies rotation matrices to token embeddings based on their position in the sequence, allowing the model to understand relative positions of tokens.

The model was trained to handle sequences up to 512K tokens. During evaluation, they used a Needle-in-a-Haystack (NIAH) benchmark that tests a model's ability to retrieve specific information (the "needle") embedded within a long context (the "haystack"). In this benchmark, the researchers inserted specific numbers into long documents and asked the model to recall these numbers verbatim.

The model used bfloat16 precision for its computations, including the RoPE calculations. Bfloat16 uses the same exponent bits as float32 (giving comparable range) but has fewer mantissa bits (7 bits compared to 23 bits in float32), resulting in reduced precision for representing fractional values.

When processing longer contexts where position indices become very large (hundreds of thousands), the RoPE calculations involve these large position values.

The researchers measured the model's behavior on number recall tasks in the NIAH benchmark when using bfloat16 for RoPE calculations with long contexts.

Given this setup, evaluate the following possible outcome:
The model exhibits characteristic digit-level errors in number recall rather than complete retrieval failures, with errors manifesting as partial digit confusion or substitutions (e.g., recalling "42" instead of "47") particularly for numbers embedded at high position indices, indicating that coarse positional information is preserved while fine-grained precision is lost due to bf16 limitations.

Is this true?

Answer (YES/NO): NO